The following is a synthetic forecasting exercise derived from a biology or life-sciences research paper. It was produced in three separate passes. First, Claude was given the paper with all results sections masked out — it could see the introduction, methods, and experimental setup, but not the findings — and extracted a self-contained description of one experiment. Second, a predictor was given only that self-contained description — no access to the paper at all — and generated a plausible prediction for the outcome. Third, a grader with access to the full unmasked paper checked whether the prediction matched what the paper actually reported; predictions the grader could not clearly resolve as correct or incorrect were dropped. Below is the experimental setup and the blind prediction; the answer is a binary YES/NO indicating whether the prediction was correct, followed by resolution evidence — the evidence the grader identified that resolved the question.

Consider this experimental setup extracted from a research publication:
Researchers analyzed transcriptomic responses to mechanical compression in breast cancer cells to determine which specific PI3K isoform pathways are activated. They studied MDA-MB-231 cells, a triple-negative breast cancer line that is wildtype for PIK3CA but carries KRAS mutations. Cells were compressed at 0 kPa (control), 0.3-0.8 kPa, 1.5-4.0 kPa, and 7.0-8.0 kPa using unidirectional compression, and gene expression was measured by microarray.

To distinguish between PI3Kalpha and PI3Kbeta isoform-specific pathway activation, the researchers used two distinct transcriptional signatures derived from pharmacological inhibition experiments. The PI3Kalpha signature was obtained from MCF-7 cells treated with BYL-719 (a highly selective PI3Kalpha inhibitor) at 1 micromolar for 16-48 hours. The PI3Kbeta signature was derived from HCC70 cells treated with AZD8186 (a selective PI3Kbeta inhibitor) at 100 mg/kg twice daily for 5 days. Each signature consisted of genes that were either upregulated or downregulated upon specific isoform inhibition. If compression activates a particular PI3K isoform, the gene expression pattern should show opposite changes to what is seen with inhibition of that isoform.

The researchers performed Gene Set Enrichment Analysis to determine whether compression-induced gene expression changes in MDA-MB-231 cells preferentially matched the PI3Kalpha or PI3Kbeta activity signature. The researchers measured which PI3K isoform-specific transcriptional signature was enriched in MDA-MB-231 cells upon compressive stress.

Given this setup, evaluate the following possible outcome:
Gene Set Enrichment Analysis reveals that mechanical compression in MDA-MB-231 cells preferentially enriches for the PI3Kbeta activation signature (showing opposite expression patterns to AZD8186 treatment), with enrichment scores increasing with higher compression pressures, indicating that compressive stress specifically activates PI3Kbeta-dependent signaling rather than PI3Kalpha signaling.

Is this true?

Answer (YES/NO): NO